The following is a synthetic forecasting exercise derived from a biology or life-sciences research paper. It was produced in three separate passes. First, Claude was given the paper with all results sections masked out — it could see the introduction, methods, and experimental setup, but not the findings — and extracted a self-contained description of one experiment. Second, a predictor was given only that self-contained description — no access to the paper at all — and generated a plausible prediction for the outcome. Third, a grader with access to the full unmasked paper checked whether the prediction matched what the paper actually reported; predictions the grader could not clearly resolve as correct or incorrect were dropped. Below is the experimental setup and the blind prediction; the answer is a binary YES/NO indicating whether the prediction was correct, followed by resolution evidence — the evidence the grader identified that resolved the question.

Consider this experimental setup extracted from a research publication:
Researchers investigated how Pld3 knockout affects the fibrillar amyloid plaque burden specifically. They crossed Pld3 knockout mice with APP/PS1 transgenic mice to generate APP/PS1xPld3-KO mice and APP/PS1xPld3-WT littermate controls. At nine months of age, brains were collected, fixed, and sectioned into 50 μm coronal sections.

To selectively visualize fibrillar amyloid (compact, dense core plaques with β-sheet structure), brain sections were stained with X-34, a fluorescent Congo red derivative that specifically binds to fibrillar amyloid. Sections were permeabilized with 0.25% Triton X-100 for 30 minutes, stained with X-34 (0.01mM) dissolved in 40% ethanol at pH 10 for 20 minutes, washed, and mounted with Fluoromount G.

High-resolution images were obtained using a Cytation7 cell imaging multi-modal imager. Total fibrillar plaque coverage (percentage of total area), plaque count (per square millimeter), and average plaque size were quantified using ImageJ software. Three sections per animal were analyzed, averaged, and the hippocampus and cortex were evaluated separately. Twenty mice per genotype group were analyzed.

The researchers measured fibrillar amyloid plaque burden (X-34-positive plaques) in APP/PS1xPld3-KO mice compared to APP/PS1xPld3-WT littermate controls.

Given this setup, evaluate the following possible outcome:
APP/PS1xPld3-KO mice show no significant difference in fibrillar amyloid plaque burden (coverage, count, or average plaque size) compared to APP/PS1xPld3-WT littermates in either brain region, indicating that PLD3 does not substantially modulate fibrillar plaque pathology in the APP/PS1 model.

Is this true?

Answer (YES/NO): NO